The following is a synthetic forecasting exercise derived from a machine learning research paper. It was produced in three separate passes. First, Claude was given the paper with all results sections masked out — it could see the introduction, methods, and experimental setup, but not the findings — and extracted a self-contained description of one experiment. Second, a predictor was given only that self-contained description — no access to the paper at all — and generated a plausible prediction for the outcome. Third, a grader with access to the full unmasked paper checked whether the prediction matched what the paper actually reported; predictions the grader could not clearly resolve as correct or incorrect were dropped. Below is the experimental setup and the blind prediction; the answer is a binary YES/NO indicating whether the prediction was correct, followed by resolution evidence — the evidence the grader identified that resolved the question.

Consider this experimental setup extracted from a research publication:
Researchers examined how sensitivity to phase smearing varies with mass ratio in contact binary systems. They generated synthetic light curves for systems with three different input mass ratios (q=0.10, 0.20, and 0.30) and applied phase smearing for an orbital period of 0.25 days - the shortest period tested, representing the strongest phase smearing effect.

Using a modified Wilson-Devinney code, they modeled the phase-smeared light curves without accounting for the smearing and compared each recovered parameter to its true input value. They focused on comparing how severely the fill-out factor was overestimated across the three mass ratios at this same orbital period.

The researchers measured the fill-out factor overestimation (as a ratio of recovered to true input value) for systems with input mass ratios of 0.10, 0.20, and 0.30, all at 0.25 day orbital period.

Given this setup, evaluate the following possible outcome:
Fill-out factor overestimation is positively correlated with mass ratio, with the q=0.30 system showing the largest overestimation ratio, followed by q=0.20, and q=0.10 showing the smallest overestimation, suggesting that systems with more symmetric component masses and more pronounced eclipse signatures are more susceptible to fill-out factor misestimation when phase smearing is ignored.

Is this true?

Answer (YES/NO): NO